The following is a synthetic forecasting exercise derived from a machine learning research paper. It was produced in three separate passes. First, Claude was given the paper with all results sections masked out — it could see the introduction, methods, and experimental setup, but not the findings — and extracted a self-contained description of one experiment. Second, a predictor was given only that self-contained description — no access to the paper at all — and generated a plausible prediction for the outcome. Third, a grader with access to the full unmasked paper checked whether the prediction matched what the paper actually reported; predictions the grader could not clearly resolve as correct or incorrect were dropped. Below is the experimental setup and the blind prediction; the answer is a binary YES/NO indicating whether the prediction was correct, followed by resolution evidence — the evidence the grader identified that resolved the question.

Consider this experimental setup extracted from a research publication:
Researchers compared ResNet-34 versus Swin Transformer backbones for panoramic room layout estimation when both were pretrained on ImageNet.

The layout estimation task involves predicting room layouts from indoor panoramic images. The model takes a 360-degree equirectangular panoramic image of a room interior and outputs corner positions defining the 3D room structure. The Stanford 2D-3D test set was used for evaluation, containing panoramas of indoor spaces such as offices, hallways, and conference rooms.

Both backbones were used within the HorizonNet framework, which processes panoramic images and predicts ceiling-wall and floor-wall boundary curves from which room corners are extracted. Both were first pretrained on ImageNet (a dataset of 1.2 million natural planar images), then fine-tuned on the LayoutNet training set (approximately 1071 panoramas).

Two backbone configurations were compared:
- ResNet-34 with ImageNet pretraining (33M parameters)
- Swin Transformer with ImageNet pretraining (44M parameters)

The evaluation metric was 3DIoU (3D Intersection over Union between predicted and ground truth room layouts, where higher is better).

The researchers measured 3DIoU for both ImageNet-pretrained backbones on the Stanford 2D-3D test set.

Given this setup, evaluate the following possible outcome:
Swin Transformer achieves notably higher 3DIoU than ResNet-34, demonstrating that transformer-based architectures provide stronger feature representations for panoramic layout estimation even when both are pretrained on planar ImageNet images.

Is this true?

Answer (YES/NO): NO